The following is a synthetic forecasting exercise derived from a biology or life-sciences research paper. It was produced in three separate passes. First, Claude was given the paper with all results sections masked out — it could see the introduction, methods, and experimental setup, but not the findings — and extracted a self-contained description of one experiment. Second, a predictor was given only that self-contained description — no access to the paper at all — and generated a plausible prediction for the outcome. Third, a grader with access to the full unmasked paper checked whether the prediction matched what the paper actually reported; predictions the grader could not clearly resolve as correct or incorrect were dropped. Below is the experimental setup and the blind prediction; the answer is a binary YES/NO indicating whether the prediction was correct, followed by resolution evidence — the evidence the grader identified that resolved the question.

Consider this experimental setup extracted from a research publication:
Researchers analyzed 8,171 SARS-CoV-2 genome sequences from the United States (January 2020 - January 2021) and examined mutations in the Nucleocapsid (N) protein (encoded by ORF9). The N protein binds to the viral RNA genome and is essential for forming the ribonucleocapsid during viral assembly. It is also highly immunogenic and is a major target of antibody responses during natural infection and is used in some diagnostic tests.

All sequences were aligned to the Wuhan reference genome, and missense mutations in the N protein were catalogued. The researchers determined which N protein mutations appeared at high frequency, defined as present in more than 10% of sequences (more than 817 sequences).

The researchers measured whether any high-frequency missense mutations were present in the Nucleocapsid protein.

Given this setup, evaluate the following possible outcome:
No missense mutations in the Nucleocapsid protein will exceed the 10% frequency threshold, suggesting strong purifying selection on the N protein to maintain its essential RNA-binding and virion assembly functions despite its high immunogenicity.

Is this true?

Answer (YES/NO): NO